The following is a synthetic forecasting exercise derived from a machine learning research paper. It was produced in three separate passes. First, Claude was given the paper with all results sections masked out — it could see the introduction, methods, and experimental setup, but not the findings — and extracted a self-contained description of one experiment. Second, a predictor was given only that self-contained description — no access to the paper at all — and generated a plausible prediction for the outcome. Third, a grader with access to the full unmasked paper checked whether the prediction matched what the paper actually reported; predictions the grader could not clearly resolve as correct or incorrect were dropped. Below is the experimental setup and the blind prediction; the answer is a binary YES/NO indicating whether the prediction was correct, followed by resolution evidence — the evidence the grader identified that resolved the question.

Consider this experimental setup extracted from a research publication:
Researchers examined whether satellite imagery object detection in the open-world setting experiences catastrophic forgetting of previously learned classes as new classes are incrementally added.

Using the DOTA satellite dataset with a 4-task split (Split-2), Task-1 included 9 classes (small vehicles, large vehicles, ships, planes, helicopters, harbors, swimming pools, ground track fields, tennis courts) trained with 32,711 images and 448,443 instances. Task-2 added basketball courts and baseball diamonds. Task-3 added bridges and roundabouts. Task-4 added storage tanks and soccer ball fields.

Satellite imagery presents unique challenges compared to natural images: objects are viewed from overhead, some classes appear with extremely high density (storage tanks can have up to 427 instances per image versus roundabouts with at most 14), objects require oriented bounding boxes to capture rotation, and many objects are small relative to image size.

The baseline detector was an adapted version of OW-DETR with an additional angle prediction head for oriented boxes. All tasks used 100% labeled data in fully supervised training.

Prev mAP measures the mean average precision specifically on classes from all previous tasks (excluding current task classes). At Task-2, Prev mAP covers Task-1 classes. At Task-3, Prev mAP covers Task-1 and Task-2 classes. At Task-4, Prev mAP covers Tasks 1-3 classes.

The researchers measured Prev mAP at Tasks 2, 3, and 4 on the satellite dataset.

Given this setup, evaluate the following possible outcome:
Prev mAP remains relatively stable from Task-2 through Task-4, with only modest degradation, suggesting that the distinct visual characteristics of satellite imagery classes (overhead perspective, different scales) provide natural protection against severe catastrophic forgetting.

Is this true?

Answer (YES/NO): NO